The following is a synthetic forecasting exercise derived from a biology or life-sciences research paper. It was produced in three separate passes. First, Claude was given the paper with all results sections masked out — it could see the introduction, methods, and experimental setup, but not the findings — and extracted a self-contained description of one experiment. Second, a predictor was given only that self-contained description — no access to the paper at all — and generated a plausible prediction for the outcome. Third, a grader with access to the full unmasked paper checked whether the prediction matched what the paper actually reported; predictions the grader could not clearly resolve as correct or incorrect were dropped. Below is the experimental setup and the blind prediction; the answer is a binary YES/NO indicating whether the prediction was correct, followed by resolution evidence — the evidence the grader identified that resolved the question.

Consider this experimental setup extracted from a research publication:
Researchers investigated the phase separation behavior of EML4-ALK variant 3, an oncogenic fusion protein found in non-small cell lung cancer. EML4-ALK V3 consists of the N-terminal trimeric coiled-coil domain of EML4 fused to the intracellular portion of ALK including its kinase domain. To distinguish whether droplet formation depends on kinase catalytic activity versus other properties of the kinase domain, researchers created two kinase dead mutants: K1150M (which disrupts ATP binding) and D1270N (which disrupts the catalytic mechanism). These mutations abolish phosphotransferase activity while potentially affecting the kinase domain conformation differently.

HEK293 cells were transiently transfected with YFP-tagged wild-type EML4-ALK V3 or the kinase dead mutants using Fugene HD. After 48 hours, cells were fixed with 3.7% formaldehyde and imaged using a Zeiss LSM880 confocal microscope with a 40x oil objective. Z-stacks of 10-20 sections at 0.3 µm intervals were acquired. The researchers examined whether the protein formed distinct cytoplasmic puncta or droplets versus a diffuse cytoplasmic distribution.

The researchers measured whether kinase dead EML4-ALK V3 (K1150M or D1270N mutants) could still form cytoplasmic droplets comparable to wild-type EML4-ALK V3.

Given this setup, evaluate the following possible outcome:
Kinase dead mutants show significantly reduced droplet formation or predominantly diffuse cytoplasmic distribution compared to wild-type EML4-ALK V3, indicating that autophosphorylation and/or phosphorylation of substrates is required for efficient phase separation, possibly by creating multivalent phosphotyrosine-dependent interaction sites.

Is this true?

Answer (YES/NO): NO